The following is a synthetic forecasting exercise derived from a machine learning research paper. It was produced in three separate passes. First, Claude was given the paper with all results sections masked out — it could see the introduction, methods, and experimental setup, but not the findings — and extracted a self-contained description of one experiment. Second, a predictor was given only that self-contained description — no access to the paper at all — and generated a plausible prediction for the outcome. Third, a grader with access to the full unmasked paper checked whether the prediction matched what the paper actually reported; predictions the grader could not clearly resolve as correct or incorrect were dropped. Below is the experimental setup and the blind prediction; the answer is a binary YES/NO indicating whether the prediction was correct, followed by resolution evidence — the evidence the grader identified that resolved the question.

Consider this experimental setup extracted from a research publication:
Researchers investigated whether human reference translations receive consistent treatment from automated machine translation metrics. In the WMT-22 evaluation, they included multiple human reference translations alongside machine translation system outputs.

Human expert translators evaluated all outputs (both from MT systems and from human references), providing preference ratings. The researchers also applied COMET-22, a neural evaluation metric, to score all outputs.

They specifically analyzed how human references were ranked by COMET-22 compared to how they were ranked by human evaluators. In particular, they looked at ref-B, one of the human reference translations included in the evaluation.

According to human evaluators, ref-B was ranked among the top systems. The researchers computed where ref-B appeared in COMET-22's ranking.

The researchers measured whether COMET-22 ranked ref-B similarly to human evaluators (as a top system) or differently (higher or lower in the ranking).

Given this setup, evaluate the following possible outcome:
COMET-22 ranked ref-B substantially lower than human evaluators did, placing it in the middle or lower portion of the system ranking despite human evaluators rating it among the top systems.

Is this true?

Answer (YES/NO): YES